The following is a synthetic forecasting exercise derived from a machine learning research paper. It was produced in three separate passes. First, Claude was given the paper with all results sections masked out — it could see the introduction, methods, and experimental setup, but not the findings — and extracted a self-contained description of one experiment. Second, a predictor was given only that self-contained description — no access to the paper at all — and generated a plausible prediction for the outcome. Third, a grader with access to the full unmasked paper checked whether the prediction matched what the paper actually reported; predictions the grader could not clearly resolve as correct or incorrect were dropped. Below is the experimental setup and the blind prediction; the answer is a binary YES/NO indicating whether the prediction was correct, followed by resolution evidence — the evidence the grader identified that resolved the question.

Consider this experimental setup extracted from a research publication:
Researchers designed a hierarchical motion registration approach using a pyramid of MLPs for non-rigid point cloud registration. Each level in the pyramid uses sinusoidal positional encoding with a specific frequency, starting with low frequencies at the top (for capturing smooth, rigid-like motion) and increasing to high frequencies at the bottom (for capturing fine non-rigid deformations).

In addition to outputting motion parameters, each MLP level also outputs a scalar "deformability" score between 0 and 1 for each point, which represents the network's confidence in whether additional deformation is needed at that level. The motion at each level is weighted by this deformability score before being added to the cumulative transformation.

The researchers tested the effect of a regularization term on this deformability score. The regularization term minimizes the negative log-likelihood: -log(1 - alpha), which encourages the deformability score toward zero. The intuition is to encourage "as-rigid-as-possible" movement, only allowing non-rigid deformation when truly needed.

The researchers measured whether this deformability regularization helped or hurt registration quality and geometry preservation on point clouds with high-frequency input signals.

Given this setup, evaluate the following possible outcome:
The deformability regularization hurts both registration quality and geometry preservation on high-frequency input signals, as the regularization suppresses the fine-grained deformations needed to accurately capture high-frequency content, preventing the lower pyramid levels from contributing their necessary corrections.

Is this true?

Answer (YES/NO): NO